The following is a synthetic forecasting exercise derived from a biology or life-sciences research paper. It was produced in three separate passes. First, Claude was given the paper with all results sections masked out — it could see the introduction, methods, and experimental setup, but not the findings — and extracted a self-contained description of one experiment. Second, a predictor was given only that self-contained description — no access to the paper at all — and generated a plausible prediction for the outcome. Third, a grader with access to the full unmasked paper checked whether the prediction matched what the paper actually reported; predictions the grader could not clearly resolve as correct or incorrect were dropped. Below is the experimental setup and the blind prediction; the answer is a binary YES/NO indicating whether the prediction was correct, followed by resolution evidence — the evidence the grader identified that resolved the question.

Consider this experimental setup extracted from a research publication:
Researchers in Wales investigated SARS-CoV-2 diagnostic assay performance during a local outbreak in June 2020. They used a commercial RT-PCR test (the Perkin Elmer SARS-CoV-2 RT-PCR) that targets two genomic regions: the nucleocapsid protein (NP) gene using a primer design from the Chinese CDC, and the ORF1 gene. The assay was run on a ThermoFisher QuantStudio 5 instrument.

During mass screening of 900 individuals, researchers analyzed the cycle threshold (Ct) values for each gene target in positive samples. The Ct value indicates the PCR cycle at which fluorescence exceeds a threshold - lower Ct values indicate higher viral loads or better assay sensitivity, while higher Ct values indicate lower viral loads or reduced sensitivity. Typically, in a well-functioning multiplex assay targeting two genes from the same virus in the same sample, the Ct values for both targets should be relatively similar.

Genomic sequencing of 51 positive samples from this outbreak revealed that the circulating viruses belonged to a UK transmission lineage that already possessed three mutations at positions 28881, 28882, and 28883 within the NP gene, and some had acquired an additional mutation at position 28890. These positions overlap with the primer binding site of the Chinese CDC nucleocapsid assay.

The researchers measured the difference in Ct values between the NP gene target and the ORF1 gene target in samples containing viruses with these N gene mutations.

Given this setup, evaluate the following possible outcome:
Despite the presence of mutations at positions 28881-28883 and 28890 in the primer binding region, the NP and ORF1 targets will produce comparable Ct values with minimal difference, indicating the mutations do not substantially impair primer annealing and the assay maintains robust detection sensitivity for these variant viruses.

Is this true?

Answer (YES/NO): NO